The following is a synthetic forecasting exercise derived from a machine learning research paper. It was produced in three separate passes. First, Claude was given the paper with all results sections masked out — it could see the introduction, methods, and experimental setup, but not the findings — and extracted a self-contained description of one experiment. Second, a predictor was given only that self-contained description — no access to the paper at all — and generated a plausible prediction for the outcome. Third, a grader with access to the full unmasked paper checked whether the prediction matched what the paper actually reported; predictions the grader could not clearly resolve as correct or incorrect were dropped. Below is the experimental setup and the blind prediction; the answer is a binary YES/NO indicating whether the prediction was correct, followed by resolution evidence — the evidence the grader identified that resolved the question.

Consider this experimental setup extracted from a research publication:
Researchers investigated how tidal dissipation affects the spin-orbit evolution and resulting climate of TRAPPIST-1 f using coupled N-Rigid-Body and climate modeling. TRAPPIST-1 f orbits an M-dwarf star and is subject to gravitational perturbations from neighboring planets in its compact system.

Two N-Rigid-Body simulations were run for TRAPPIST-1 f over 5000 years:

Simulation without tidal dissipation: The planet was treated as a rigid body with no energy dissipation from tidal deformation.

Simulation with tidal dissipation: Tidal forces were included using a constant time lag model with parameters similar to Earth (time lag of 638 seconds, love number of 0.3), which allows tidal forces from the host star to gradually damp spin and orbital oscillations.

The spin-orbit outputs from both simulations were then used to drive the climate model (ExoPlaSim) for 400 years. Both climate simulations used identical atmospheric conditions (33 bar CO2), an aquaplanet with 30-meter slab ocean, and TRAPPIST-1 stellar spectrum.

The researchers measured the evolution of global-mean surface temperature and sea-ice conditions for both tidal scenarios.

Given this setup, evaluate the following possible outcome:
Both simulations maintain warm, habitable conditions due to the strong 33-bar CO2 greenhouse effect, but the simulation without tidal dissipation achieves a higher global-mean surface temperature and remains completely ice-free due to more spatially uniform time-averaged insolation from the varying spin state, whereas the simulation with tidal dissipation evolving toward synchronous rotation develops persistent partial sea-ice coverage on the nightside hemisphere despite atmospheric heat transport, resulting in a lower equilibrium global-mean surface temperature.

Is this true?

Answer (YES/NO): NO